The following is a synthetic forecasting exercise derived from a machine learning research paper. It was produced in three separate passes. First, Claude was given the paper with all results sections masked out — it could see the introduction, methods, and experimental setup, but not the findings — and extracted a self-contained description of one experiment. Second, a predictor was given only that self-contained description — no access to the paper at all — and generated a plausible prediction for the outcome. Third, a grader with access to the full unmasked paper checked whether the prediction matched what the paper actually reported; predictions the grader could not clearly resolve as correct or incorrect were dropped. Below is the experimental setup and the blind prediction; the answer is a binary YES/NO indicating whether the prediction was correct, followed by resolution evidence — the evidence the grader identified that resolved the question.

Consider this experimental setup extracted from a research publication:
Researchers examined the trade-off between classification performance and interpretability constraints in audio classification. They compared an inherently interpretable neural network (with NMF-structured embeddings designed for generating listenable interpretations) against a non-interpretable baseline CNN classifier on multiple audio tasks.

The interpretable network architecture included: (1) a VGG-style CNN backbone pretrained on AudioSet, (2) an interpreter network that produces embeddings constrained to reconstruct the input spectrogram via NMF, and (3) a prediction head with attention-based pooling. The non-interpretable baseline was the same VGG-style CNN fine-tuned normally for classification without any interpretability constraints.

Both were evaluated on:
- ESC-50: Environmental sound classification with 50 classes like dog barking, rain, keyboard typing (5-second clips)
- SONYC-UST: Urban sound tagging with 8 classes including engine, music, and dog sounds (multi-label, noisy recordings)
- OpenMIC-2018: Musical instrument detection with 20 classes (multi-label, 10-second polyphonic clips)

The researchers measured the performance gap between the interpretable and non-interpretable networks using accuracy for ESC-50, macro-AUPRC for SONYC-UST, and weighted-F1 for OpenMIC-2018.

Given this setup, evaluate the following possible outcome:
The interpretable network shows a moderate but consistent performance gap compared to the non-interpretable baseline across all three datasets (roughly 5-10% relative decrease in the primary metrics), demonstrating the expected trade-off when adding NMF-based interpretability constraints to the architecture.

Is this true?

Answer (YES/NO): NO